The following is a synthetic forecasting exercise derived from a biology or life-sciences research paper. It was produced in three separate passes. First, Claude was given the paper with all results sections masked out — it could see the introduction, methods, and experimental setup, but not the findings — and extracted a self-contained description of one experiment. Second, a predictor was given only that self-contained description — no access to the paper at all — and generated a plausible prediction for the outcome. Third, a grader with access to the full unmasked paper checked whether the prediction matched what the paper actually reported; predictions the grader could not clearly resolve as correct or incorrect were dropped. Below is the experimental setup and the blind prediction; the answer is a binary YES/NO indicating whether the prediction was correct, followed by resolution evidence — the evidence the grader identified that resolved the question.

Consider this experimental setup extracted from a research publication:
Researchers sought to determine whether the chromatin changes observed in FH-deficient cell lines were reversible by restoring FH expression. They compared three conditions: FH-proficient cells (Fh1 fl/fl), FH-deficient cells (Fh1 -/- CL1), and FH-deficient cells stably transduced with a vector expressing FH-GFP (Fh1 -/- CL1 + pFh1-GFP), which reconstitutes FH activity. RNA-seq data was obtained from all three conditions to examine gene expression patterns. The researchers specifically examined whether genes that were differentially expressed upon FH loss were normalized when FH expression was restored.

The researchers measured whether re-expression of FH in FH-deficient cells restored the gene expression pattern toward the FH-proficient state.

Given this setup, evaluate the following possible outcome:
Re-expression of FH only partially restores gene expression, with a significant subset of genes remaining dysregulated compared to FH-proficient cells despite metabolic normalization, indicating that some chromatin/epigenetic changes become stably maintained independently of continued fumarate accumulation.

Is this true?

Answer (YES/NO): NO